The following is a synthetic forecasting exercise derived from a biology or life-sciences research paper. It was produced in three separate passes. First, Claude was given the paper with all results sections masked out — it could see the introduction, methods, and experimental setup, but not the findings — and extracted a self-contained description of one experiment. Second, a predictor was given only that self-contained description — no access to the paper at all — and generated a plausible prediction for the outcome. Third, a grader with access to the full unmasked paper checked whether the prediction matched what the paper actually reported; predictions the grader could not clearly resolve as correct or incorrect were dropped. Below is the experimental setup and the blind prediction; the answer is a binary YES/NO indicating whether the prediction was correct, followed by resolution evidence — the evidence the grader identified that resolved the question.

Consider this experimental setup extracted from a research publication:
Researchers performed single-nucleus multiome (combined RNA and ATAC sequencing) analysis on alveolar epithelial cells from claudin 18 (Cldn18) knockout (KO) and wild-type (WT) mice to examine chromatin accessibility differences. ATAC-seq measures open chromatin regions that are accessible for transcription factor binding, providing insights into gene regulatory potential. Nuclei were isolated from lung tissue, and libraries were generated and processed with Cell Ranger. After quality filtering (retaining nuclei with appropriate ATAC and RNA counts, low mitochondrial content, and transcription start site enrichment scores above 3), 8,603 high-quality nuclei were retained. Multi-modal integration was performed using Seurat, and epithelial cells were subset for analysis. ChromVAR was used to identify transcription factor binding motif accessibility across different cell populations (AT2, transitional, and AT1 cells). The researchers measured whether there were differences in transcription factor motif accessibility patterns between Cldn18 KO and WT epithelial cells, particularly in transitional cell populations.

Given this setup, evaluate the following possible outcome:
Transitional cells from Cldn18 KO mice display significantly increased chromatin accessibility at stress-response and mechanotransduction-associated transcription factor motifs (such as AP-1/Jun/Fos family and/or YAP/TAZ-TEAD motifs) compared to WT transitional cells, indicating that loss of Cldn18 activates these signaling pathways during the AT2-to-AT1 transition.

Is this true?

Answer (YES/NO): NO